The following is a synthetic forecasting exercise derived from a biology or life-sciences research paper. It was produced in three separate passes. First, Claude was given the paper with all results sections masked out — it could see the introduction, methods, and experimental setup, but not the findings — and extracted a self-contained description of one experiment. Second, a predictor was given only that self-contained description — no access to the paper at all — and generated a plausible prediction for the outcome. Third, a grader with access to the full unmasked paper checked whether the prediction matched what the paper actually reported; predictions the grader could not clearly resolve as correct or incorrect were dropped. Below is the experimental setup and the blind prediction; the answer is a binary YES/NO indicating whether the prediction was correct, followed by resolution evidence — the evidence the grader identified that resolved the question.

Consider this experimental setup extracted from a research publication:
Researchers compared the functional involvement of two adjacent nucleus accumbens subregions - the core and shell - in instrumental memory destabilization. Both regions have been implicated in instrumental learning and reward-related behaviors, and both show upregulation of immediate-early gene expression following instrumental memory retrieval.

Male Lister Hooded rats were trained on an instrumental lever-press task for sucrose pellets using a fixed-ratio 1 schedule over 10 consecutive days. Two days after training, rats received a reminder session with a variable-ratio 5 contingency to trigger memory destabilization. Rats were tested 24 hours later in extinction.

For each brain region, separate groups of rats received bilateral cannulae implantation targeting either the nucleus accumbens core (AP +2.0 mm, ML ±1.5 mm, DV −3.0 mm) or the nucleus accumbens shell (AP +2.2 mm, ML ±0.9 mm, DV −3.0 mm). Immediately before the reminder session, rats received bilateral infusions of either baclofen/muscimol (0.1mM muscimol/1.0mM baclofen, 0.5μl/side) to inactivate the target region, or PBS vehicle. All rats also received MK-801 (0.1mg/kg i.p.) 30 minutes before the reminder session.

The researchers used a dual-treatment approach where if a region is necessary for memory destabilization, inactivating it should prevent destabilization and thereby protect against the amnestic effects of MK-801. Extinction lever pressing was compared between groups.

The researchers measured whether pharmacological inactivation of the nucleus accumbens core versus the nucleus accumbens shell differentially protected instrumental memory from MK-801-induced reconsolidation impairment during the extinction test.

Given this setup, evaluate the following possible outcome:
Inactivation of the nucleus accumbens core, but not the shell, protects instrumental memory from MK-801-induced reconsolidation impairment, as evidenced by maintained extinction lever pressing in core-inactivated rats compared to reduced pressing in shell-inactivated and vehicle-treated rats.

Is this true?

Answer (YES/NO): YES